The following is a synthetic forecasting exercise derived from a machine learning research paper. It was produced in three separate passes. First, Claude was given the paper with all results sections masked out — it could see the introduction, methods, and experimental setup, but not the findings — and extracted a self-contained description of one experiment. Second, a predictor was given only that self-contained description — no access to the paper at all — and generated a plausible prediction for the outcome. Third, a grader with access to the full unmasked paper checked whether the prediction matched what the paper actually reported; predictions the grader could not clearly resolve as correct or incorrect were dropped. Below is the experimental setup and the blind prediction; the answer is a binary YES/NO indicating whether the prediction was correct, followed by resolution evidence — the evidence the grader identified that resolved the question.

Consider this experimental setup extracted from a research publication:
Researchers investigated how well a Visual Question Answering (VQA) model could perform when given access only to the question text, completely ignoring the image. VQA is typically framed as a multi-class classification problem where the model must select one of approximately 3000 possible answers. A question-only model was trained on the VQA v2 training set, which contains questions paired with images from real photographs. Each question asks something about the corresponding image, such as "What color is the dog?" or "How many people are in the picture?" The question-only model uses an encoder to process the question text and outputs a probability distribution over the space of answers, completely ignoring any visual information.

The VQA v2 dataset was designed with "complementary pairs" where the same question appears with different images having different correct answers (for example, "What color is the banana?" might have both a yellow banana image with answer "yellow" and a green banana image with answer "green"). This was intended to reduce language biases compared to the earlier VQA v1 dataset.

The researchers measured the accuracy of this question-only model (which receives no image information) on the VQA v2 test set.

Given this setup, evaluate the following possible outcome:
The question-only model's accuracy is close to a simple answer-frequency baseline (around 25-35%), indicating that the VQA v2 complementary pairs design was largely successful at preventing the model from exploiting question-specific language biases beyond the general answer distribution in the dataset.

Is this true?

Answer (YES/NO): NO